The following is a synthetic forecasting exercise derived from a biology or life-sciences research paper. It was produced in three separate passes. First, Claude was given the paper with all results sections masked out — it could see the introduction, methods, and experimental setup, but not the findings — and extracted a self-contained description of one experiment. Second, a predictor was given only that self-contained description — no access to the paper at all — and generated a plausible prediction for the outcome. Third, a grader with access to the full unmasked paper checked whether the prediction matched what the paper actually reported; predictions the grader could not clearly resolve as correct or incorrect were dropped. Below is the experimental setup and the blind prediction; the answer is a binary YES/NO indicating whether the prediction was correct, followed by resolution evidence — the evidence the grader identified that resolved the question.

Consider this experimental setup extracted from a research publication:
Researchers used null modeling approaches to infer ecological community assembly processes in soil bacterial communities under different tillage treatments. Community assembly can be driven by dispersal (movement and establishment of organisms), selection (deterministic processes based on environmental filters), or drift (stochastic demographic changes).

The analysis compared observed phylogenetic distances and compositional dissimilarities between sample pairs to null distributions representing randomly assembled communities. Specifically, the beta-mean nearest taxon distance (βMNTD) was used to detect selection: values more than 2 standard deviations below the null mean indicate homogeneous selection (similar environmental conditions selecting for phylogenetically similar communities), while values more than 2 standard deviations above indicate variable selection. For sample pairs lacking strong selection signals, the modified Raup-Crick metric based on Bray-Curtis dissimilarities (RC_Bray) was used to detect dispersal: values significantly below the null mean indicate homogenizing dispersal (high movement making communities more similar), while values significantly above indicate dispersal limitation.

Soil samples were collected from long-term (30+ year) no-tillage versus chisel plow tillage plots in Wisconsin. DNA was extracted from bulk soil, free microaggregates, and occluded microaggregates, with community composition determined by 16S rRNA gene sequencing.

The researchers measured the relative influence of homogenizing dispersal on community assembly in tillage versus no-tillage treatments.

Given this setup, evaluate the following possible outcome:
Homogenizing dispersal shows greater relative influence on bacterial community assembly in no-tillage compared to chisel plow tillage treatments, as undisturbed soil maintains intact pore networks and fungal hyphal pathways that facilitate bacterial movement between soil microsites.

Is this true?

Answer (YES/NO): NO